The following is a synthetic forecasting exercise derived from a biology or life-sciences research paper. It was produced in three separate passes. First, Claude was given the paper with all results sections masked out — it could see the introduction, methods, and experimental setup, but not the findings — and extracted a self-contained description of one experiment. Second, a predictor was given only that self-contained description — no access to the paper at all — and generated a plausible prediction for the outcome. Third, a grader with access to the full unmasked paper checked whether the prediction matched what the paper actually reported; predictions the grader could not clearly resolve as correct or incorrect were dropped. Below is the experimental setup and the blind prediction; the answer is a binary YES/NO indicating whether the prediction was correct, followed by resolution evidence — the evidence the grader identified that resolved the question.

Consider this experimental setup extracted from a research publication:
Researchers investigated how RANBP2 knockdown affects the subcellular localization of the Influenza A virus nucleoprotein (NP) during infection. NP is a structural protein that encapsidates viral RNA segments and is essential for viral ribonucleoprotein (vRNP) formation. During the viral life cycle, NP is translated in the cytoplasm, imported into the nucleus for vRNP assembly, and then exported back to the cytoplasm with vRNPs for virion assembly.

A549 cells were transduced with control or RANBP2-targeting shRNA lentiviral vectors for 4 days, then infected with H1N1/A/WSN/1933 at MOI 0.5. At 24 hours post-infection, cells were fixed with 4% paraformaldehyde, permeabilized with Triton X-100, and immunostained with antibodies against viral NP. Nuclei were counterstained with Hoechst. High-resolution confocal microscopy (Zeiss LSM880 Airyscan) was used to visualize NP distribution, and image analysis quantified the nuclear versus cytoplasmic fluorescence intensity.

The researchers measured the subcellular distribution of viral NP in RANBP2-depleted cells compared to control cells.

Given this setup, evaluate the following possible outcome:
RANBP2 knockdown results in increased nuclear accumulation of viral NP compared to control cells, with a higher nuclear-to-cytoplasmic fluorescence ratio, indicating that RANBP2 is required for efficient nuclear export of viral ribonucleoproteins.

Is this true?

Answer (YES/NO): NO